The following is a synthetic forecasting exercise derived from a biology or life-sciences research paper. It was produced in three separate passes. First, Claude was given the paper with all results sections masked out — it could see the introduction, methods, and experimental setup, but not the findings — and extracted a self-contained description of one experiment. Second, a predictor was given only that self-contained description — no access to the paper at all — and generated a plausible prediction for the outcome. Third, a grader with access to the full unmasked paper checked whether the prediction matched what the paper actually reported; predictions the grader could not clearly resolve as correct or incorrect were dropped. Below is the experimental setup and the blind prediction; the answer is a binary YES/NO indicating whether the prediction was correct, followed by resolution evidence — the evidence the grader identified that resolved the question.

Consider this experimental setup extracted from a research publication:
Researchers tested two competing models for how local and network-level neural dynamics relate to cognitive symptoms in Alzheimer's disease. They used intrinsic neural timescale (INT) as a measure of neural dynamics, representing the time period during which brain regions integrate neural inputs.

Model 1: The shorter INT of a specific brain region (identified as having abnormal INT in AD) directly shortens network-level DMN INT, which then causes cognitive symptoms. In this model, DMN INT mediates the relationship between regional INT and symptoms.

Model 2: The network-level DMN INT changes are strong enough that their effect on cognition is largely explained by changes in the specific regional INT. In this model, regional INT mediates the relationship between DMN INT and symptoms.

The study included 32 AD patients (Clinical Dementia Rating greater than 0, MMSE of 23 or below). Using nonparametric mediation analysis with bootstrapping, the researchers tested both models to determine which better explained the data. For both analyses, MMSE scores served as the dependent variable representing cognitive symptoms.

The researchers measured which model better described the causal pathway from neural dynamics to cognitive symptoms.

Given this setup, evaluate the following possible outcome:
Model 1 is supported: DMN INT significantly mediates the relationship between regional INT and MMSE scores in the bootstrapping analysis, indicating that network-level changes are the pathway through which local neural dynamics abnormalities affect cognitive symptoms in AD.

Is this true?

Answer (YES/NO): YES